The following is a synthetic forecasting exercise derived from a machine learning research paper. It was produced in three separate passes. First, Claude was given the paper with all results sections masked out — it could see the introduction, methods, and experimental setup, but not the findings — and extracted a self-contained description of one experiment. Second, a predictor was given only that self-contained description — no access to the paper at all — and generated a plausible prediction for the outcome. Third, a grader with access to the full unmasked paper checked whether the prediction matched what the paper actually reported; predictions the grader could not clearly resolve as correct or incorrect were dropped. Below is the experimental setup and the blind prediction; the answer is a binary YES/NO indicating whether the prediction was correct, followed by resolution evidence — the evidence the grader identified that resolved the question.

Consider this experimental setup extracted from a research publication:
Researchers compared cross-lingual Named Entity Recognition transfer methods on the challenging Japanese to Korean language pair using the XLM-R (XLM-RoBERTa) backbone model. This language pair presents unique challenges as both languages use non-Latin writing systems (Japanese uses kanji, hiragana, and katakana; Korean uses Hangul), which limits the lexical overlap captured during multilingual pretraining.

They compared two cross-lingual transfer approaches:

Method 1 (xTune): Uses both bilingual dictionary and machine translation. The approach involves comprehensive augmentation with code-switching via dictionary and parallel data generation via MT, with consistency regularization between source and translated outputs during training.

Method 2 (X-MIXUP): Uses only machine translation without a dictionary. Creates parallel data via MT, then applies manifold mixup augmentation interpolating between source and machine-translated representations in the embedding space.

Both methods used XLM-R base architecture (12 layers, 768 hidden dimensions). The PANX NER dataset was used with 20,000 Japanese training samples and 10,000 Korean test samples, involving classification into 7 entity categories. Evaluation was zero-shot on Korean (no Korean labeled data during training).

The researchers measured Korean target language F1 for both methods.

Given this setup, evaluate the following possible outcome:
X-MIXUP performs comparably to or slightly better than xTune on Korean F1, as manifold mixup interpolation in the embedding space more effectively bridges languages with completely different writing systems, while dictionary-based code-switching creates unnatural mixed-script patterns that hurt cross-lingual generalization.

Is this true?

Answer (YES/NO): NO